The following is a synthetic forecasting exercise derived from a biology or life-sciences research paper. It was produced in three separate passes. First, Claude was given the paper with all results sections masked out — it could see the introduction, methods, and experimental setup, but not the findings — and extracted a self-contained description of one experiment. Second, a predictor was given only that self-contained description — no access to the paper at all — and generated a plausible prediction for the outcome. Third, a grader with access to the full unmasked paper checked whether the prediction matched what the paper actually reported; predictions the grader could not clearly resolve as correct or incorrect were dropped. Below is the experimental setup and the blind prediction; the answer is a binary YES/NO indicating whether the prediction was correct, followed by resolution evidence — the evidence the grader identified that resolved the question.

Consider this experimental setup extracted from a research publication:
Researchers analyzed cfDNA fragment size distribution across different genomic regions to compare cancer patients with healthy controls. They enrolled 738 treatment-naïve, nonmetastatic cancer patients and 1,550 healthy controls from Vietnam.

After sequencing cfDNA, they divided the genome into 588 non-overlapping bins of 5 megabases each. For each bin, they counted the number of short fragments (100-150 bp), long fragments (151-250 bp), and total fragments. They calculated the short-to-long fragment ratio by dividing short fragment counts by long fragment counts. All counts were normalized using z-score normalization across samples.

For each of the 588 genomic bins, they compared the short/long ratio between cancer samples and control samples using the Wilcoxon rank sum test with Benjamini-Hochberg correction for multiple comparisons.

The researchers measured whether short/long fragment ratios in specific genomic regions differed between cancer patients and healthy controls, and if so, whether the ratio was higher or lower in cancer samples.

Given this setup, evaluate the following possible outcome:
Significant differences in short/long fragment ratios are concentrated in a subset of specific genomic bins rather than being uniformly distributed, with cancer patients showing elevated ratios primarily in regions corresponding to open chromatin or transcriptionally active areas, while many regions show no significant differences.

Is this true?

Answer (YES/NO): NO